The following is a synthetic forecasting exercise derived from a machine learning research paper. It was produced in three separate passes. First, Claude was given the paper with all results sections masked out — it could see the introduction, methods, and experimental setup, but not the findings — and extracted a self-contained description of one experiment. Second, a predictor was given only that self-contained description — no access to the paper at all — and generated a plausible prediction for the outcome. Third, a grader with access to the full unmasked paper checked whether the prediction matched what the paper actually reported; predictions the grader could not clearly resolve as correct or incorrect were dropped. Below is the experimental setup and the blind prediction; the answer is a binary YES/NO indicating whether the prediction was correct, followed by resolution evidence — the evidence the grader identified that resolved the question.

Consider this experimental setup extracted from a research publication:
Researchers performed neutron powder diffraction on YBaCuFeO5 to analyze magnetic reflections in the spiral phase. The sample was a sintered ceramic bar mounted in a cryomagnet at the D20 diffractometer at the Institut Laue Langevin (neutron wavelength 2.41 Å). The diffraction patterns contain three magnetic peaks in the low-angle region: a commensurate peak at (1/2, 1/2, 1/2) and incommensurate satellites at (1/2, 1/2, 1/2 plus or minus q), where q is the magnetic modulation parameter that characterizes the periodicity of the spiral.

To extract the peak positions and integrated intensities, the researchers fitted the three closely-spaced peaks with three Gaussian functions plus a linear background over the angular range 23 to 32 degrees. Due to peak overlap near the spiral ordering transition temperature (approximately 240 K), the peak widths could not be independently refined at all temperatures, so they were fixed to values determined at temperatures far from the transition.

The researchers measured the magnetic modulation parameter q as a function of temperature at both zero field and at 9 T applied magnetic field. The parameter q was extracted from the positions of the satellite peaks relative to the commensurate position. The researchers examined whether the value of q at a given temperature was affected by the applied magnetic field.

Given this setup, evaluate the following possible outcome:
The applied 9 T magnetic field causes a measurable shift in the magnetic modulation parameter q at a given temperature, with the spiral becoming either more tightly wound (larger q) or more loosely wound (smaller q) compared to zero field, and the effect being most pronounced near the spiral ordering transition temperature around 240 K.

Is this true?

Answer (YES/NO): NO